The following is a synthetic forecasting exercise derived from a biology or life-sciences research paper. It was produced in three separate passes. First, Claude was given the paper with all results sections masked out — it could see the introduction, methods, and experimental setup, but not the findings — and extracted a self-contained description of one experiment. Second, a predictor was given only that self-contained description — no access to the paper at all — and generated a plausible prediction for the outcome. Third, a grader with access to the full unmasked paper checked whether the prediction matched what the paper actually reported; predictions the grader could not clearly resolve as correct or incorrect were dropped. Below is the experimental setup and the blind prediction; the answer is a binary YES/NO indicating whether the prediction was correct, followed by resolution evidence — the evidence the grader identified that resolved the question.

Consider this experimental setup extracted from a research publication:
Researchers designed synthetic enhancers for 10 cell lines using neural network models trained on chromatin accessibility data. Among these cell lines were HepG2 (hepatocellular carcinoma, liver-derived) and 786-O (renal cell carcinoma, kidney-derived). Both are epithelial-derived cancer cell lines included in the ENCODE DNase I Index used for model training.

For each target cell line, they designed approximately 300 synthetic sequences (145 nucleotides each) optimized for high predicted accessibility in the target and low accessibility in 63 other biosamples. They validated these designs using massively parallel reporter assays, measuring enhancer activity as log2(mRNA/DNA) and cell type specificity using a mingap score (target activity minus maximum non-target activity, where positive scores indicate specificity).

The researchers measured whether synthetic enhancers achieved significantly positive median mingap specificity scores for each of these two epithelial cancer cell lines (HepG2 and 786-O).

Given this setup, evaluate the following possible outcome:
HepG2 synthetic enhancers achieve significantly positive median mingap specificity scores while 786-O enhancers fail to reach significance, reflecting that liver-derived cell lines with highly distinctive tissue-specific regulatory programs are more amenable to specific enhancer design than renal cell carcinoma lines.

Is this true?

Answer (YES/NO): YES